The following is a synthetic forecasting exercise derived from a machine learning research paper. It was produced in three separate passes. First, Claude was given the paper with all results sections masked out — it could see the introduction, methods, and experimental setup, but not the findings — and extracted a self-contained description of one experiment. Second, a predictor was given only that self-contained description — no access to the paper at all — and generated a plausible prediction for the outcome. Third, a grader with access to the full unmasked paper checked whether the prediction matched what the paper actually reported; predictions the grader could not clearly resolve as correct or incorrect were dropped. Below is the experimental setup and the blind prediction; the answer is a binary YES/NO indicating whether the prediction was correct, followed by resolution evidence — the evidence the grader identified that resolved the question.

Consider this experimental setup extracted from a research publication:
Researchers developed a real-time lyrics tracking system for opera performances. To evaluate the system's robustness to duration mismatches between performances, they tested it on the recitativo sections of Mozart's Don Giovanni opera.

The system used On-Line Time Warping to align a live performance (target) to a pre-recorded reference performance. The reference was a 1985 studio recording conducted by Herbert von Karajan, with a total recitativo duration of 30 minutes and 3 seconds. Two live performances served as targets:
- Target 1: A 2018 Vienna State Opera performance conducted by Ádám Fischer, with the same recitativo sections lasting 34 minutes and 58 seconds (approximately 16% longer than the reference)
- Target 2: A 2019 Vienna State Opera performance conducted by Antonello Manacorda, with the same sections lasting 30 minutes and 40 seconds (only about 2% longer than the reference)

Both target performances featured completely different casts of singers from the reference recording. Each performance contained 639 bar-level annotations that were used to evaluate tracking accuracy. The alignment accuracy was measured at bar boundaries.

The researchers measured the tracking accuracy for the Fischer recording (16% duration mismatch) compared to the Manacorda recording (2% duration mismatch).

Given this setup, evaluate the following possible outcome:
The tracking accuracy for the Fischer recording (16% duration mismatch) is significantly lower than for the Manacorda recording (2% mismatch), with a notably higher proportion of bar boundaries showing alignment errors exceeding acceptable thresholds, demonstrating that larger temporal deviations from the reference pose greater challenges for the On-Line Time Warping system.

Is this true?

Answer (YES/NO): NO